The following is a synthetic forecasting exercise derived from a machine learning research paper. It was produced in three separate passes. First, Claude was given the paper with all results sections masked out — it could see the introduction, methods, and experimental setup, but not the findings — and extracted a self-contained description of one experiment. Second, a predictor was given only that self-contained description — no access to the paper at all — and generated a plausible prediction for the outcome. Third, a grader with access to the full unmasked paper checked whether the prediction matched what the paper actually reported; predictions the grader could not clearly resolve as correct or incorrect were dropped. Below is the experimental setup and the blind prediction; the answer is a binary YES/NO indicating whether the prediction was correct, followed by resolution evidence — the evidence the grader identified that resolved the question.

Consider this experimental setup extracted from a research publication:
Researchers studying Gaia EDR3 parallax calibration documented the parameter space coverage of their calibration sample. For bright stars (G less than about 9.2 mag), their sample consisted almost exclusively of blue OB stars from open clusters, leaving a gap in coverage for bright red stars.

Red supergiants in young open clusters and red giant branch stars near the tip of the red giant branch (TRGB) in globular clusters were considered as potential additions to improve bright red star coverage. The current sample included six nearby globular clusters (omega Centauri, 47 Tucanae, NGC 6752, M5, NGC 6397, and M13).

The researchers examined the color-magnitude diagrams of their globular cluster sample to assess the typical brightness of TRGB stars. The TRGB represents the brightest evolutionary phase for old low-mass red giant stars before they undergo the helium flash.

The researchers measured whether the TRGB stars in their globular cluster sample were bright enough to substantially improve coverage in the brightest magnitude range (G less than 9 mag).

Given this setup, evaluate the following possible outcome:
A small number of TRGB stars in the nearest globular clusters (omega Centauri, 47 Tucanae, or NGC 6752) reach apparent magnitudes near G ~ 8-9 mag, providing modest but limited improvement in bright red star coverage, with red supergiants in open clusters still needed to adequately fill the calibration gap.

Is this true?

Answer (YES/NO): NO